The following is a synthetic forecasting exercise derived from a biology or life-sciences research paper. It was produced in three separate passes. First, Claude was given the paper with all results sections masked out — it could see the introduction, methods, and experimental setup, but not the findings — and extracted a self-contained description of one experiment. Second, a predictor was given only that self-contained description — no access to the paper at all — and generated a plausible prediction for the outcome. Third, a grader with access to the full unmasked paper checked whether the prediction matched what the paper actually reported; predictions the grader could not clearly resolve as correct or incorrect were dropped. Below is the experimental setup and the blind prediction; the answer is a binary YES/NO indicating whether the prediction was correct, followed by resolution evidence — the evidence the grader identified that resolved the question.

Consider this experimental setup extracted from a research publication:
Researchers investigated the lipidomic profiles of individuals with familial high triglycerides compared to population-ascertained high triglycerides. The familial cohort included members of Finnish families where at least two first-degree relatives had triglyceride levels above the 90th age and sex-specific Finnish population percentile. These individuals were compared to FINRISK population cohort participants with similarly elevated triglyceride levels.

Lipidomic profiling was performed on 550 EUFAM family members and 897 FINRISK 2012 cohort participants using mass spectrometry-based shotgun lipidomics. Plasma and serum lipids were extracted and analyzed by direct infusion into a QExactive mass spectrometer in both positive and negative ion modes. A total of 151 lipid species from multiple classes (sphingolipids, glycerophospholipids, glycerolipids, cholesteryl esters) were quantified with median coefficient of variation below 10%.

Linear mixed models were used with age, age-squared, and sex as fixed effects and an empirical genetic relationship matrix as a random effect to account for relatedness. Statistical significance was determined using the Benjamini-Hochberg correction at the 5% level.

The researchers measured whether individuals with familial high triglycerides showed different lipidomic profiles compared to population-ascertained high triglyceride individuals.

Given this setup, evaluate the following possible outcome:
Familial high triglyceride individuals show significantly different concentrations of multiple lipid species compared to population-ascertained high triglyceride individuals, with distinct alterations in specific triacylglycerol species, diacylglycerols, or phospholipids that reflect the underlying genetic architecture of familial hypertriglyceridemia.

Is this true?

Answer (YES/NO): NO